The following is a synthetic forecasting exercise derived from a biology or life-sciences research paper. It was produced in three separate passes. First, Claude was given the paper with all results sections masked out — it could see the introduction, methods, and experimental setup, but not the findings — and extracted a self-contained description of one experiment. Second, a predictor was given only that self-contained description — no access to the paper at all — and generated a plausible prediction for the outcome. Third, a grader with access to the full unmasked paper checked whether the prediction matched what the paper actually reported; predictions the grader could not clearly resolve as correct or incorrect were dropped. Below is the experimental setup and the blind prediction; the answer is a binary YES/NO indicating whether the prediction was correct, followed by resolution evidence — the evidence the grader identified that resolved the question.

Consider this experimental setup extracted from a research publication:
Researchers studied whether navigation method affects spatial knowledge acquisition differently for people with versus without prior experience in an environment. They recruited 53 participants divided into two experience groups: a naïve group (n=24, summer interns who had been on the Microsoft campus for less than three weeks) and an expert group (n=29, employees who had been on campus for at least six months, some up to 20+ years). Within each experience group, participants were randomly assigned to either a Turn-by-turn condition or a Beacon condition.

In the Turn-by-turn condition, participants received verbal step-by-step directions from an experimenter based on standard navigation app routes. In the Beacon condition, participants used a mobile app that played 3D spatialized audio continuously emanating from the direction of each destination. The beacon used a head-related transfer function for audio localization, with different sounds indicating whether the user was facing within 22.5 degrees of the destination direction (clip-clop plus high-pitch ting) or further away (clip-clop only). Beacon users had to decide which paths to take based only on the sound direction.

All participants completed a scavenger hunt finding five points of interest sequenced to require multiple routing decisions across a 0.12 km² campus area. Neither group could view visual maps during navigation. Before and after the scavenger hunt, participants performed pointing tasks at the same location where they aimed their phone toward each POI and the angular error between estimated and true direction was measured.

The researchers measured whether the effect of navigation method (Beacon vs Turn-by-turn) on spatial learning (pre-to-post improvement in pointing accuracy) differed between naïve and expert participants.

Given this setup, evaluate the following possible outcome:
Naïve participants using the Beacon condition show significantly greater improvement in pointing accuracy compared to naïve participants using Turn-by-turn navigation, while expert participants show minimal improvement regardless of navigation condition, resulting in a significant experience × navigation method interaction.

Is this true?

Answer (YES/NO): NO